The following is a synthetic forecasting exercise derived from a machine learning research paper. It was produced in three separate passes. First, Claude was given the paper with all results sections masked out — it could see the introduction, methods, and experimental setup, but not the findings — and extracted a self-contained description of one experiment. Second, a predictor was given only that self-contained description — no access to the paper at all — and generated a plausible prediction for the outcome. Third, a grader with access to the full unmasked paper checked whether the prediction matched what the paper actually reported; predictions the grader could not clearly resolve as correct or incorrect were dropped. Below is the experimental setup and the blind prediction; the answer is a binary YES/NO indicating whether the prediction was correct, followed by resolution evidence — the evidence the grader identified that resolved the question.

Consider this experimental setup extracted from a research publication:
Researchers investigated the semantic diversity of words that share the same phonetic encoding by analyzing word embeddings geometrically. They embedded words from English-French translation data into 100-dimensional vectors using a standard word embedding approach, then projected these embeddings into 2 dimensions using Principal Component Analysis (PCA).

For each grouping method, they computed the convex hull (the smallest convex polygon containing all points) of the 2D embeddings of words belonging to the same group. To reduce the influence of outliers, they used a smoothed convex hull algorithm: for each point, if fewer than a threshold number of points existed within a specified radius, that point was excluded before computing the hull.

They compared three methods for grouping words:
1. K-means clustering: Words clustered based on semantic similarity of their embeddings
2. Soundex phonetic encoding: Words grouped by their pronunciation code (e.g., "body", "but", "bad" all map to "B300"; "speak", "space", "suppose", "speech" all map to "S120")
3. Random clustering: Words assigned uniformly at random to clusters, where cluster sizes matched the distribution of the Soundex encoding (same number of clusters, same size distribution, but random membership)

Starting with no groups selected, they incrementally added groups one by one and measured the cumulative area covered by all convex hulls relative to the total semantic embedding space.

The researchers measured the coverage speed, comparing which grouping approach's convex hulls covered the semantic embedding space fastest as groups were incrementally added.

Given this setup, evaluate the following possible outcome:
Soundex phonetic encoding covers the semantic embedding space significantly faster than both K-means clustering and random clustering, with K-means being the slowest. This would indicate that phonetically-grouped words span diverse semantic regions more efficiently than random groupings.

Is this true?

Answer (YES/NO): NO